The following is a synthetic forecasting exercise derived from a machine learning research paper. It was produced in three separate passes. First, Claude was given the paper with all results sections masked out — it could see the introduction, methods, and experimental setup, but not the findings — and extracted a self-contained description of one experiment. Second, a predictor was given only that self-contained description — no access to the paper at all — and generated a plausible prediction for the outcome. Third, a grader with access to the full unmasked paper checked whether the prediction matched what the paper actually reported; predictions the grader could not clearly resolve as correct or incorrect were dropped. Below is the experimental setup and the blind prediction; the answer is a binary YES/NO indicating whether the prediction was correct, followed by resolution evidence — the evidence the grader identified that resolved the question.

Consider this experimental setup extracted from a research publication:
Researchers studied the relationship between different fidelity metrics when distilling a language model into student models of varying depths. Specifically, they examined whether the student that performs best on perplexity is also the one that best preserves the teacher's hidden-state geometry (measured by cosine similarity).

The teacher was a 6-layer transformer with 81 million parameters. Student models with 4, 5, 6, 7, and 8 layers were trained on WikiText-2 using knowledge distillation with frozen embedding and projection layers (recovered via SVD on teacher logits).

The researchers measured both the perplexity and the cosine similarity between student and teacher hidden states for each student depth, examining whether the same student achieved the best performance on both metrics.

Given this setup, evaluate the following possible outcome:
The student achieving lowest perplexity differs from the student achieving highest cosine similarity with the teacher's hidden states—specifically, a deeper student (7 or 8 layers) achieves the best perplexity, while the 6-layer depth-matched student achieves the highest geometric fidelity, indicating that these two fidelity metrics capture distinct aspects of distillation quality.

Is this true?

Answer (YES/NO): YES